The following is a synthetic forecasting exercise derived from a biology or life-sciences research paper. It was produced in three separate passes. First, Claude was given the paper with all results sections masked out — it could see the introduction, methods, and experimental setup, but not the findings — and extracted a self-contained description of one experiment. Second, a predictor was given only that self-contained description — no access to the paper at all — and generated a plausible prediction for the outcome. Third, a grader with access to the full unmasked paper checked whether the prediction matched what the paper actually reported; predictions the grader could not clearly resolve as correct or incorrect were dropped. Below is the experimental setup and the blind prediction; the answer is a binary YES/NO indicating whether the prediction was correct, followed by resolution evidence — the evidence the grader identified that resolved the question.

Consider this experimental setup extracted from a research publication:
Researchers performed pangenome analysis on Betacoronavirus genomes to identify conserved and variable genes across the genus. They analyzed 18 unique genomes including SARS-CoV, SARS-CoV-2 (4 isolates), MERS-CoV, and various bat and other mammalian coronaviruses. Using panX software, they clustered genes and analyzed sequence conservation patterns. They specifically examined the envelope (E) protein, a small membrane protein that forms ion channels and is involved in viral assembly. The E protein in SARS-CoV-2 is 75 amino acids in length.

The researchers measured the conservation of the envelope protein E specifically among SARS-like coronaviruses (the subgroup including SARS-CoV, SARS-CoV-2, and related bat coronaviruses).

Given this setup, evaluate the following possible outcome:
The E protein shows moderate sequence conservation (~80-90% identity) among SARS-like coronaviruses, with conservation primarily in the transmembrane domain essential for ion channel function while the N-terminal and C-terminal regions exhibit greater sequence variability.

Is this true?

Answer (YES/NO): NO